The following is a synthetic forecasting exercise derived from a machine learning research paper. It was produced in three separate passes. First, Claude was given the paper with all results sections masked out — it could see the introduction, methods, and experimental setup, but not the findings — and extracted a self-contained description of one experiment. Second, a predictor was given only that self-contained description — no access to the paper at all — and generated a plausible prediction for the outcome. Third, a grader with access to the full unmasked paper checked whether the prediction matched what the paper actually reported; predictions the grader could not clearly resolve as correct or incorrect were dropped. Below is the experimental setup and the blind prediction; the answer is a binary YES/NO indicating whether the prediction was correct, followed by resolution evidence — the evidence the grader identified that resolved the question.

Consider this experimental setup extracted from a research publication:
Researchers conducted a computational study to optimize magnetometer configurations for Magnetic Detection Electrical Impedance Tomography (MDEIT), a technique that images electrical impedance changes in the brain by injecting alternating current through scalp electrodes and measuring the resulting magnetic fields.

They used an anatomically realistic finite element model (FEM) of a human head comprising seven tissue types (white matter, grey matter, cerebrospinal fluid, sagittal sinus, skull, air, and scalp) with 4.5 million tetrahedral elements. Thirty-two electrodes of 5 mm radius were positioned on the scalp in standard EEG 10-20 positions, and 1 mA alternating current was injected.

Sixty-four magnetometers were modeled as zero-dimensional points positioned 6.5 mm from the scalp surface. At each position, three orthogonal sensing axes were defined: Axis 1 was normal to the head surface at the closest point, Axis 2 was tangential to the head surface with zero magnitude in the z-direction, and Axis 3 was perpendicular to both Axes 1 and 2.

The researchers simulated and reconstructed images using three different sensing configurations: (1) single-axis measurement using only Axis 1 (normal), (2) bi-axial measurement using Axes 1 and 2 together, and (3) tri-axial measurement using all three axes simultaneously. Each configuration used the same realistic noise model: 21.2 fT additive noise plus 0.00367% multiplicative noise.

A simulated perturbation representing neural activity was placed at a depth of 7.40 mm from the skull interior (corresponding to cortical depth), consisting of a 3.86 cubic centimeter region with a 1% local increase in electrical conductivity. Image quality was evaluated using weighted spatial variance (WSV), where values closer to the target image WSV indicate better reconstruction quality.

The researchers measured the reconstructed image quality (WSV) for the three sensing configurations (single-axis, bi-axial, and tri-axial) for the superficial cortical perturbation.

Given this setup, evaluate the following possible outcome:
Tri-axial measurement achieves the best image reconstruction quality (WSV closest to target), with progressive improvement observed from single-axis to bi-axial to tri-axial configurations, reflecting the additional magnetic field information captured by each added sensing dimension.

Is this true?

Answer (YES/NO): NO